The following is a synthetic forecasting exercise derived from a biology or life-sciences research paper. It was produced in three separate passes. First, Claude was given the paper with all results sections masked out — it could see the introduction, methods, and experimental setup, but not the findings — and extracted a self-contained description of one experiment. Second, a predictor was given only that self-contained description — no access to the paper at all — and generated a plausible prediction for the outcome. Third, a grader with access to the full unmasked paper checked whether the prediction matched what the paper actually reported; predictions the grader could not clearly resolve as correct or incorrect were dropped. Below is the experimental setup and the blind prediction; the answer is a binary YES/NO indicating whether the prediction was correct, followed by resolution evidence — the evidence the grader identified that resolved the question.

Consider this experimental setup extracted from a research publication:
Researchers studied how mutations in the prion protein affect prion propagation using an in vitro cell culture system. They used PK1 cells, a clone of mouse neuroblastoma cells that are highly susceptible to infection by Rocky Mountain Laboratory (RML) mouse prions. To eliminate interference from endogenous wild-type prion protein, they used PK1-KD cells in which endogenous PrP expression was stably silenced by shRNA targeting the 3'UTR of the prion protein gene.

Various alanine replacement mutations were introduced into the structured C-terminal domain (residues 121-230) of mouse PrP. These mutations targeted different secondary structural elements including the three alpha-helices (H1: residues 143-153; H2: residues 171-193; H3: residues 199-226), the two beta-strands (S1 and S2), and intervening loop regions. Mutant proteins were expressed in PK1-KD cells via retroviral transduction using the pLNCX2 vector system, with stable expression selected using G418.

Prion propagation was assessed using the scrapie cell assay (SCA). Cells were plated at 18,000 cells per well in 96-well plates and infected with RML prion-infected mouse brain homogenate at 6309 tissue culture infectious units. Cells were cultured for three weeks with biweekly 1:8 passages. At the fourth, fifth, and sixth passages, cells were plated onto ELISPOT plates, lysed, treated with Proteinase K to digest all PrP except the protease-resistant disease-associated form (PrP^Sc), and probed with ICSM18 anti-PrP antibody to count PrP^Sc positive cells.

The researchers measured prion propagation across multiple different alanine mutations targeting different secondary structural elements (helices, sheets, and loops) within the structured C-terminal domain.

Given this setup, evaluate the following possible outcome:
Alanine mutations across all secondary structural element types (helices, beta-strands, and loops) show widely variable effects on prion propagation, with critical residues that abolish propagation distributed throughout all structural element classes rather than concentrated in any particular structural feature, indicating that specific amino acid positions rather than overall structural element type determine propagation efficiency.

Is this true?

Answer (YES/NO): NO